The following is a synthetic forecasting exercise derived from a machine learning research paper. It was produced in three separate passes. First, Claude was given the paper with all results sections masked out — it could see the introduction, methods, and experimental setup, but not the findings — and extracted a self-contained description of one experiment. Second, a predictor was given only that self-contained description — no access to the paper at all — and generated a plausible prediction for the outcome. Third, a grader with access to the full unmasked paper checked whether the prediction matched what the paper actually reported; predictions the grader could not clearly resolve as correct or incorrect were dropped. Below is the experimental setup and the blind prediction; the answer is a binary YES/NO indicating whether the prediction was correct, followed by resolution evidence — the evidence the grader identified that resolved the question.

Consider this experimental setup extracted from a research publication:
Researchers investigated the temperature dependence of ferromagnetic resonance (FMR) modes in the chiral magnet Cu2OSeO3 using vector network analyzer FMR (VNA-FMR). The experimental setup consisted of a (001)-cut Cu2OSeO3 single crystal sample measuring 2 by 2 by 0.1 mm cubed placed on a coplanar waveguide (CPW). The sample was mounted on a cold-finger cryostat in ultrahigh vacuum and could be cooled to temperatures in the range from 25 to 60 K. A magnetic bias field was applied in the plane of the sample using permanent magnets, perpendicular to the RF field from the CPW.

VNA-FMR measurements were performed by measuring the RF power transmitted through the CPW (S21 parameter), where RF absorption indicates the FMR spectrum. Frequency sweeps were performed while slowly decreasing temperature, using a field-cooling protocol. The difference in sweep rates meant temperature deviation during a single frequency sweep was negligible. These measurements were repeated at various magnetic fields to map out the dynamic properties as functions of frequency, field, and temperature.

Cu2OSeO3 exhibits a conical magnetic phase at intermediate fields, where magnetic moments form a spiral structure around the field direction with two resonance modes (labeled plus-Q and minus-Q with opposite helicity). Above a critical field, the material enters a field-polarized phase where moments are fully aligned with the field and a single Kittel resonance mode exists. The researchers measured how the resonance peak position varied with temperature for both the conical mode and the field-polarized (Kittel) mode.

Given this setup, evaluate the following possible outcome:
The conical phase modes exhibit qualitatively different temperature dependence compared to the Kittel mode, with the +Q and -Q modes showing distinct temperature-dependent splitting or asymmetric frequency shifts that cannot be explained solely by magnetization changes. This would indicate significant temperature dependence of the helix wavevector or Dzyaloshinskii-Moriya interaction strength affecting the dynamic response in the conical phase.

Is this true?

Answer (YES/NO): NO